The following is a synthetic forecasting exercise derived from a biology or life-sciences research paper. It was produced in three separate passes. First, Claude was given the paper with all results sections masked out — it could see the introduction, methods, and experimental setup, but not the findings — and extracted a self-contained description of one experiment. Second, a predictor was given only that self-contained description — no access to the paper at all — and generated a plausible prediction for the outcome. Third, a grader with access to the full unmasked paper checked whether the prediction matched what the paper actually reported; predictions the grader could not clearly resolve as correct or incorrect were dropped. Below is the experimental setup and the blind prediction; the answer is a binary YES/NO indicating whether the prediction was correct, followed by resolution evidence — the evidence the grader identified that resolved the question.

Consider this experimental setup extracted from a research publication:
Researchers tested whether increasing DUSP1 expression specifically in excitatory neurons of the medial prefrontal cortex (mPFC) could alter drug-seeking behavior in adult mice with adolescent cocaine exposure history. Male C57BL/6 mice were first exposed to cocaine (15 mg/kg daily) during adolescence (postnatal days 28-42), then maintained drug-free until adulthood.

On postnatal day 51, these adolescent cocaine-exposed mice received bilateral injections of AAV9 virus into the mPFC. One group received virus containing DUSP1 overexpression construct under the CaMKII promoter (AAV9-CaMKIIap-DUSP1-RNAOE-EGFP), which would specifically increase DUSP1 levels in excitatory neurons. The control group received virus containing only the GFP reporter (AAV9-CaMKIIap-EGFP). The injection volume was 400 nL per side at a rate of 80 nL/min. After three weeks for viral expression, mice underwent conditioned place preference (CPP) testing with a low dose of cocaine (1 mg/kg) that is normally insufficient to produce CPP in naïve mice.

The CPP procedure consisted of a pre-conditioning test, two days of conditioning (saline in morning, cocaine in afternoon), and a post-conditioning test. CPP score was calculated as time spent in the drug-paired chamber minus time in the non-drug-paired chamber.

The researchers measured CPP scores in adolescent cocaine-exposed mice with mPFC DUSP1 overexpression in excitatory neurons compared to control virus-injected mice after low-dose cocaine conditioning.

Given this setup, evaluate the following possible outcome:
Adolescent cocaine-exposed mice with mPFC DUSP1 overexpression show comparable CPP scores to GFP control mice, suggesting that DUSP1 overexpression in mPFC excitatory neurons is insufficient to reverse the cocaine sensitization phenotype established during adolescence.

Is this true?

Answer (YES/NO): NO